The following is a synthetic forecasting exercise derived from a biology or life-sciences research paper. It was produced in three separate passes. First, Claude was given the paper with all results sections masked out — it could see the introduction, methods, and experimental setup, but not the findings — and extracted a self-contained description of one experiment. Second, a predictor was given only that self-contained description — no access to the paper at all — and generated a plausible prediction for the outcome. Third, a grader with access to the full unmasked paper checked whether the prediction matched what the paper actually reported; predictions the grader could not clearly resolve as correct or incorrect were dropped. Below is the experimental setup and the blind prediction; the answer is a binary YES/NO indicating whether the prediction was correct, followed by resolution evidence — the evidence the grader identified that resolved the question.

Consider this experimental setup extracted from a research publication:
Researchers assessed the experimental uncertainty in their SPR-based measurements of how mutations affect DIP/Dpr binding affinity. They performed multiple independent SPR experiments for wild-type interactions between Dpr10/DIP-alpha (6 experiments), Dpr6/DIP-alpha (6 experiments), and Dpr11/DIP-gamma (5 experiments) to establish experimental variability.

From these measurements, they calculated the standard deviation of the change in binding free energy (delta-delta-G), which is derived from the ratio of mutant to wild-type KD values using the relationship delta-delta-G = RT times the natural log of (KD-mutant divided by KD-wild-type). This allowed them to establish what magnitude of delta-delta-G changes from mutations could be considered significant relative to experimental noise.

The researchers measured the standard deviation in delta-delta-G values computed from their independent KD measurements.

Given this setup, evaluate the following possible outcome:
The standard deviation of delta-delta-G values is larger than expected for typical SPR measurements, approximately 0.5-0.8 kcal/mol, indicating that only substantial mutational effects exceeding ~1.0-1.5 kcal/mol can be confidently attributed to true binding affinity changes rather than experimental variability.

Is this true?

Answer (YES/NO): NO